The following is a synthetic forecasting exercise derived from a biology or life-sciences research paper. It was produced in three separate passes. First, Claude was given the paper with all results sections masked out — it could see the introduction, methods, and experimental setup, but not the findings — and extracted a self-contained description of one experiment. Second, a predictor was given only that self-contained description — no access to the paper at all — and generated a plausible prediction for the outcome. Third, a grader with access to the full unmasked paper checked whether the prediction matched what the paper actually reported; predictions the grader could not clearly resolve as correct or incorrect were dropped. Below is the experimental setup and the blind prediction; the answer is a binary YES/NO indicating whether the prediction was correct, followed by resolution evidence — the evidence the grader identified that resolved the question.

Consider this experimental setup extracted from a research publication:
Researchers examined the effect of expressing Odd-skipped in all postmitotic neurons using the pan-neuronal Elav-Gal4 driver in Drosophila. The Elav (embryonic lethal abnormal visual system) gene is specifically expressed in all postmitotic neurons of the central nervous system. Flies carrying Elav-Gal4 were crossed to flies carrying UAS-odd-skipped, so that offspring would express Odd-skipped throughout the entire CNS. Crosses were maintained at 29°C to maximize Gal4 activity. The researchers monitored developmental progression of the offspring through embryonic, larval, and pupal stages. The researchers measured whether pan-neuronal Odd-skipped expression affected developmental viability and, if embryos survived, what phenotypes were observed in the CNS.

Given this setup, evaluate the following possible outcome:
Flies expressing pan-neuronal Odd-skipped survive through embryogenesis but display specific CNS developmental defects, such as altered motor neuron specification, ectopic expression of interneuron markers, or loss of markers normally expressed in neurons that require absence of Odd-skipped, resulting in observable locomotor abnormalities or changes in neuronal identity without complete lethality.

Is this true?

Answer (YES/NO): NO